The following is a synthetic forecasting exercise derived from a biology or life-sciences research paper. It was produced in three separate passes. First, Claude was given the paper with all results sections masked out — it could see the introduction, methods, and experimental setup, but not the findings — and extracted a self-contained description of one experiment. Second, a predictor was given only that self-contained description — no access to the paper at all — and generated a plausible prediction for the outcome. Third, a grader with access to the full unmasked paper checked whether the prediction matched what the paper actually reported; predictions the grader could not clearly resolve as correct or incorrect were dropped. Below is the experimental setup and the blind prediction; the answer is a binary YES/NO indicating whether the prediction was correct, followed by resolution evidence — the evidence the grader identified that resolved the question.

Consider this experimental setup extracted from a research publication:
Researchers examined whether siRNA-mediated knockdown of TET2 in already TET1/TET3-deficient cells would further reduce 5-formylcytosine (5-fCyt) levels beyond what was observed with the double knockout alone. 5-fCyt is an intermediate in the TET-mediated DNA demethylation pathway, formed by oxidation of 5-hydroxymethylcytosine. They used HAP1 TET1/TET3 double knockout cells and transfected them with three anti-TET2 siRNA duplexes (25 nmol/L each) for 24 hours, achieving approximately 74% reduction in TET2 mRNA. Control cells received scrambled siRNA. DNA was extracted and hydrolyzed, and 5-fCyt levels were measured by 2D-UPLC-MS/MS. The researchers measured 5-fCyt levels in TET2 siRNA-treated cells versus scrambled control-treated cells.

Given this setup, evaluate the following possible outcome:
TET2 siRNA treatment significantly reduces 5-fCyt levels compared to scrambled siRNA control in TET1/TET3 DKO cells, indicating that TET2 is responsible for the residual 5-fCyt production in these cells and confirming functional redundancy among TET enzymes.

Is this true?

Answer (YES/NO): NO